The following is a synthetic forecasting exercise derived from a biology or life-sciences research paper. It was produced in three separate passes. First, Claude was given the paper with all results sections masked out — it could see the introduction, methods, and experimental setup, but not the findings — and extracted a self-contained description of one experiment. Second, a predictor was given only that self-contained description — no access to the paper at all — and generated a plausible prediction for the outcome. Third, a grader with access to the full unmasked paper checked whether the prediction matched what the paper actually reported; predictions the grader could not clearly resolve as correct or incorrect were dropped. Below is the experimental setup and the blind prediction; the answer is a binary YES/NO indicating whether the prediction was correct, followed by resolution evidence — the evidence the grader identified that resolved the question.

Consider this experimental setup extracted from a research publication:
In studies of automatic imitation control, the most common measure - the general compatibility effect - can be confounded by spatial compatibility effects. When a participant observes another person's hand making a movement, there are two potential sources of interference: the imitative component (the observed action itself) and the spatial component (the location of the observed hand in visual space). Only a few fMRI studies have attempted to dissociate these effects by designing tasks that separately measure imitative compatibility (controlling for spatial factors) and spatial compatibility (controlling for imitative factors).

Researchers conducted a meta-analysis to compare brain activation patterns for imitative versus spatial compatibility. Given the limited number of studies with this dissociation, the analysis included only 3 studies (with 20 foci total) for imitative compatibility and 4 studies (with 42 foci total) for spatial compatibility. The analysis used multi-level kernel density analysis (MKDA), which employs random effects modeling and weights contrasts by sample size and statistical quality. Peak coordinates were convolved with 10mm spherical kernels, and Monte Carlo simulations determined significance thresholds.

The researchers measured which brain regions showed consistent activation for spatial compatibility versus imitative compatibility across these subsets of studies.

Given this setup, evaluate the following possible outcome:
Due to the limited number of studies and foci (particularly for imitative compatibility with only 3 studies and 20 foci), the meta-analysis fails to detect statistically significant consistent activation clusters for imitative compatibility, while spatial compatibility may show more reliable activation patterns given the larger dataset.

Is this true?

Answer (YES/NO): NO